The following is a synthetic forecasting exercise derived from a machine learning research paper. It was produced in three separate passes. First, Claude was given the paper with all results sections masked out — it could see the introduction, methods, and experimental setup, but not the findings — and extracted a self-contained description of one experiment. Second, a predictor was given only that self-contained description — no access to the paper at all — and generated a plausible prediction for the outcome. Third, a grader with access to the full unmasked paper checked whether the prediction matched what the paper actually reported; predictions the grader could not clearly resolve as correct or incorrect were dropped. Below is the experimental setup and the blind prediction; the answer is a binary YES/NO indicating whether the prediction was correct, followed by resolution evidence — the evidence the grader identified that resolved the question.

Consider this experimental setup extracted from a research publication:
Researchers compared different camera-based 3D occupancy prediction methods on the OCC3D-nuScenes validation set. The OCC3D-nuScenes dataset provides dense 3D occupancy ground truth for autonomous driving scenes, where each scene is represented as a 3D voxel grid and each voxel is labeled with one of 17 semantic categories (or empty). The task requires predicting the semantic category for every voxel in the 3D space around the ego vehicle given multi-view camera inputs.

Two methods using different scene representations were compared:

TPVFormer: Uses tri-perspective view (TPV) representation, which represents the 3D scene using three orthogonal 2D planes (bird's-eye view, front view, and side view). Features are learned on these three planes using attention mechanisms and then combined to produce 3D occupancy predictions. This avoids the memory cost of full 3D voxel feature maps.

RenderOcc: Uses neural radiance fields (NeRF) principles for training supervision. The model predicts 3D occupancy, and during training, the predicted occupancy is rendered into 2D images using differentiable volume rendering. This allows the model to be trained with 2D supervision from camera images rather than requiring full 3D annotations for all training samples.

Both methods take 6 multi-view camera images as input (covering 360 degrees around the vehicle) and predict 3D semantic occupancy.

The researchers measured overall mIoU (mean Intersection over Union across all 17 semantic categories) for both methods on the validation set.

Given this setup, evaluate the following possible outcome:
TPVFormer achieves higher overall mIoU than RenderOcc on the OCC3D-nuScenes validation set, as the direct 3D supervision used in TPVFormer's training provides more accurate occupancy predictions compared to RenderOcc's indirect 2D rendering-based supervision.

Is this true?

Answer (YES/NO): YES